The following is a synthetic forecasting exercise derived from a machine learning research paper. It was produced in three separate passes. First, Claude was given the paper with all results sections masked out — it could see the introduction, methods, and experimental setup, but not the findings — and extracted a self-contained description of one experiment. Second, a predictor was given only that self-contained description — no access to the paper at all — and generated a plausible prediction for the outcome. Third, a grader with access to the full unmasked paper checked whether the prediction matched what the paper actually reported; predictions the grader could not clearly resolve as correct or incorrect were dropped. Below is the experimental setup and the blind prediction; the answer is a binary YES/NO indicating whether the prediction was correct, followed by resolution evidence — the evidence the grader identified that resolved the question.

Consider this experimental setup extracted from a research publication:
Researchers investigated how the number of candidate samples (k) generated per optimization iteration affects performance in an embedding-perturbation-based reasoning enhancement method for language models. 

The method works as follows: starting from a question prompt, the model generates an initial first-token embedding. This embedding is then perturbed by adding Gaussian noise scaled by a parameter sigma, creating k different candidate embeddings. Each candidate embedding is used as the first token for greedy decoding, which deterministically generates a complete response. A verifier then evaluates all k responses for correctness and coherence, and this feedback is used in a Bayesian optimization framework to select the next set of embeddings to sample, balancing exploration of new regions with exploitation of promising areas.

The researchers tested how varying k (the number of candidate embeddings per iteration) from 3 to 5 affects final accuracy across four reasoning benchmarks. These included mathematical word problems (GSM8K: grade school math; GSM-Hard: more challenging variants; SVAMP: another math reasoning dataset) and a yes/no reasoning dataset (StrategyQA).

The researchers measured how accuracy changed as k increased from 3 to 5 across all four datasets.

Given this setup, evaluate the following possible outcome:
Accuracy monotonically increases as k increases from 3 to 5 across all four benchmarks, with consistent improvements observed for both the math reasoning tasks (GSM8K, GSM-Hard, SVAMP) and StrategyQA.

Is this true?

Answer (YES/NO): NO